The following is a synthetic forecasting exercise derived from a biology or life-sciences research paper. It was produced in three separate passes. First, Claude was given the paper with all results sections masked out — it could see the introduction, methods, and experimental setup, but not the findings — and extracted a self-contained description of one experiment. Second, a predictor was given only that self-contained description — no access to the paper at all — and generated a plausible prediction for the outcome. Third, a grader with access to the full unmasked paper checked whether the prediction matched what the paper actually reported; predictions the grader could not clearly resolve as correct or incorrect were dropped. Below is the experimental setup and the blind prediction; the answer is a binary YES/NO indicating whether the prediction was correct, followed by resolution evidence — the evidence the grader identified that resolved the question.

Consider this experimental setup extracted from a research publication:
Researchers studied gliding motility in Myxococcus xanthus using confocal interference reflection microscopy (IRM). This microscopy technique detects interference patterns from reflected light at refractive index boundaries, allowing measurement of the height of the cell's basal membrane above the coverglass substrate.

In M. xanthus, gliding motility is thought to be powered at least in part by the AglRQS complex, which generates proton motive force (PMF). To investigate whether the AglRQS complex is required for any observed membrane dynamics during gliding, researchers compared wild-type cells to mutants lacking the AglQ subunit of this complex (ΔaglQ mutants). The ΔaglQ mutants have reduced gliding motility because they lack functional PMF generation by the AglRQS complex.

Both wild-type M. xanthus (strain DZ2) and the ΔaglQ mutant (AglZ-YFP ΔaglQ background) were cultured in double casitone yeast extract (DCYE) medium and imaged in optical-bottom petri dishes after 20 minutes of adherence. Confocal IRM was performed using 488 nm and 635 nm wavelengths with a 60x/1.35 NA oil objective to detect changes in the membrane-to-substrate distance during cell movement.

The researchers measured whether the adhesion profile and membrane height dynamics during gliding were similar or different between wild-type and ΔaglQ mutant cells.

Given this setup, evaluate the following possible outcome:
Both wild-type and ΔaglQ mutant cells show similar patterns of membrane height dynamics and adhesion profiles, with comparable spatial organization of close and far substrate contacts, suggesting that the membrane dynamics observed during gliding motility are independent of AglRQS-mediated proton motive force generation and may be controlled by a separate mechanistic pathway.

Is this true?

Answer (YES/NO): YES